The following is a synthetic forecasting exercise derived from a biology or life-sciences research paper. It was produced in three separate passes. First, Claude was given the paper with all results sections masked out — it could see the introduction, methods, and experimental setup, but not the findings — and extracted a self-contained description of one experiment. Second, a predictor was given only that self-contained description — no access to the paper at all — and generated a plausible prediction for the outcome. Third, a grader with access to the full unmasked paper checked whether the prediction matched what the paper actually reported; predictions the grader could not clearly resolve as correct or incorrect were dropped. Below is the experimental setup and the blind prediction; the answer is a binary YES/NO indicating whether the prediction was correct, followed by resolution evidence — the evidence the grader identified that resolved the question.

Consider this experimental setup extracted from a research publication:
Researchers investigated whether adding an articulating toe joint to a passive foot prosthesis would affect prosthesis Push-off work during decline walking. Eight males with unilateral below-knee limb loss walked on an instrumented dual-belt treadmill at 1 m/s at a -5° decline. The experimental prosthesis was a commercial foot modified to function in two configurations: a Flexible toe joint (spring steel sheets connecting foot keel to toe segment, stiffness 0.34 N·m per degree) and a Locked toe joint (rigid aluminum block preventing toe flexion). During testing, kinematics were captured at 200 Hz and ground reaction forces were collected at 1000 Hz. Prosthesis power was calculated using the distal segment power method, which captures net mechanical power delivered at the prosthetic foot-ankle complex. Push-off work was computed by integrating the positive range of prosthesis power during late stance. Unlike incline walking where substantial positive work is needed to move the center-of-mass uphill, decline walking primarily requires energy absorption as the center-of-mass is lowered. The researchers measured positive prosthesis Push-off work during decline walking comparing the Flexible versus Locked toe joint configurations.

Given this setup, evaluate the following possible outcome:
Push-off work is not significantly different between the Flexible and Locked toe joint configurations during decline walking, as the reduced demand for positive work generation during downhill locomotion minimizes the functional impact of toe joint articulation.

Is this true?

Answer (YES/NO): NO